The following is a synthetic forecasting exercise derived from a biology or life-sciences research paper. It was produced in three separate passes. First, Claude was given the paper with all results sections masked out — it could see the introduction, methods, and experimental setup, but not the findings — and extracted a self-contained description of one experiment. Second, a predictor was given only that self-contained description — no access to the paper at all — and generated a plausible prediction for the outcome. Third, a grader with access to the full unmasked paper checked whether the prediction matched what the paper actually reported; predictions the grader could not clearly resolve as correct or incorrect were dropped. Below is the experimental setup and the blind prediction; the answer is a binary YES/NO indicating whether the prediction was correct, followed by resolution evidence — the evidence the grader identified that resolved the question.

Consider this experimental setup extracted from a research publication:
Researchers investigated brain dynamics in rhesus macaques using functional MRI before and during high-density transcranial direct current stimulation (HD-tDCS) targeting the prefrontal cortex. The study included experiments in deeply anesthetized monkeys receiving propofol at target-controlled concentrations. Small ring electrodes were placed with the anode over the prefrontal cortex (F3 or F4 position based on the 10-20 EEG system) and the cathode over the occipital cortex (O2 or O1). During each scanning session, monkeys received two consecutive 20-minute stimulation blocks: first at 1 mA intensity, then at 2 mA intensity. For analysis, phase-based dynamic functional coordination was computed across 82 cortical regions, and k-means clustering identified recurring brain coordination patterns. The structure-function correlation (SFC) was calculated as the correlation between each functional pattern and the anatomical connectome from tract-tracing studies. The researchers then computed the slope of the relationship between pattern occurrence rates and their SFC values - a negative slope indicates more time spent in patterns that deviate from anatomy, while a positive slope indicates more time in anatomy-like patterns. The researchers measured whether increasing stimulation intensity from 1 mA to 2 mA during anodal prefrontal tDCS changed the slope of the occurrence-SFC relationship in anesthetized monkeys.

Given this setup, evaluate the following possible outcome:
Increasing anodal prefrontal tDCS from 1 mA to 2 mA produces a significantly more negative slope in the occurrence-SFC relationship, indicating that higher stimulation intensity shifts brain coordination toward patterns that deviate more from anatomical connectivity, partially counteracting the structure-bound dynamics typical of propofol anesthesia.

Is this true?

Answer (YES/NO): YES